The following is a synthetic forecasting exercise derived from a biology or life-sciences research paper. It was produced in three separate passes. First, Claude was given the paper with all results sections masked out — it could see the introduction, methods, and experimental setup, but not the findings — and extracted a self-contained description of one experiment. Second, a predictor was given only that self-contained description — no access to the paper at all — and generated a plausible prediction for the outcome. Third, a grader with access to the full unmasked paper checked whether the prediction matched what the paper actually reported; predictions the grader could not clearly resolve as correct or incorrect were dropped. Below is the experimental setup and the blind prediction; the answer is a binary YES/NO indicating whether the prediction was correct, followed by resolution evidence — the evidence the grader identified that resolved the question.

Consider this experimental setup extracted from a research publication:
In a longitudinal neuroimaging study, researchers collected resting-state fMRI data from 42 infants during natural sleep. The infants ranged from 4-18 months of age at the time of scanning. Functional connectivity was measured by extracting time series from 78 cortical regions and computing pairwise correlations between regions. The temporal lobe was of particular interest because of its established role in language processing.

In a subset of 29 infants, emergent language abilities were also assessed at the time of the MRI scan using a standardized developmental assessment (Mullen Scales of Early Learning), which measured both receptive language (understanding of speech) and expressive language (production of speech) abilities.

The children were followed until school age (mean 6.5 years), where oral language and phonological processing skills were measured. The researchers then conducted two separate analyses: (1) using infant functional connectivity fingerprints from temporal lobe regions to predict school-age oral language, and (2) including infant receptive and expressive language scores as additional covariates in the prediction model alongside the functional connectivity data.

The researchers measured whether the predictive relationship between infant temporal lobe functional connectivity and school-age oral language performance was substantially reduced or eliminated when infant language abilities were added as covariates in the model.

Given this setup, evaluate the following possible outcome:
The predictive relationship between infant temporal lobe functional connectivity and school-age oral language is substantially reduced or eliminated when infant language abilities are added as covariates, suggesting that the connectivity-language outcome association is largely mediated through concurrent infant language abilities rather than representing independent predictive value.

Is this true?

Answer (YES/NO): NO